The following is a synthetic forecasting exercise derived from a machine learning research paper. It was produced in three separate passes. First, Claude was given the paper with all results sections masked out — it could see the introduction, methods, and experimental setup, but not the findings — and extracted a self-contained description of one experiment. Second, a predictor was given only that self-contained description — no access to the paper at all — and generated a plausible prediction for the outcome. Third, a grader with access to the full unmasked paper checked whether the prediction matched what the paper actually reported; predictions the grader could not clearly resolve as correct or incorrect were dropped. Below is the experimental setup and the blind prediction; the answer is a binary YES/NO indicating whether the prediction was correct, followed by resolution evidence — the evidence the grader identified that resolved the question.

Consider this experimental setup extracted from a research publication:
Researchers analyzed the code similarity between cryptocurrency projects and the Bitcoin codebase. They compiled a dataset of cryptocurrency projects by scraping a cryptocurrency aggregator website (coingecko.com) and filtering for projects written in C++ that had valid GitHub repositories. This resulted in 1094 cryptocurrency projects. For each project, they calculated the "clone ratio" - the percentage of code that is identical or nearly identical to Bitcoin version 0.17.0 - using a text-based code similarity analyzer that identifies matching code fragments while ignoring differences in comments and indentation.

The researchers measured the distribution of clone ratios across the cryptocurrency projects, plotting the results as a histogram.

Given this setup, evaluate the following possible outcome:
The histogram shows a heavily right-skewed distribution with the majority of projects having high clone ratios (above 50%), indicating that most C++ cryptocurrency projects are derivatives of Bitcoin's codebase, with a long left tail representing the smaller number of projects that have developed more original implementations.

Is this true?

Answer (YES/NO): NO